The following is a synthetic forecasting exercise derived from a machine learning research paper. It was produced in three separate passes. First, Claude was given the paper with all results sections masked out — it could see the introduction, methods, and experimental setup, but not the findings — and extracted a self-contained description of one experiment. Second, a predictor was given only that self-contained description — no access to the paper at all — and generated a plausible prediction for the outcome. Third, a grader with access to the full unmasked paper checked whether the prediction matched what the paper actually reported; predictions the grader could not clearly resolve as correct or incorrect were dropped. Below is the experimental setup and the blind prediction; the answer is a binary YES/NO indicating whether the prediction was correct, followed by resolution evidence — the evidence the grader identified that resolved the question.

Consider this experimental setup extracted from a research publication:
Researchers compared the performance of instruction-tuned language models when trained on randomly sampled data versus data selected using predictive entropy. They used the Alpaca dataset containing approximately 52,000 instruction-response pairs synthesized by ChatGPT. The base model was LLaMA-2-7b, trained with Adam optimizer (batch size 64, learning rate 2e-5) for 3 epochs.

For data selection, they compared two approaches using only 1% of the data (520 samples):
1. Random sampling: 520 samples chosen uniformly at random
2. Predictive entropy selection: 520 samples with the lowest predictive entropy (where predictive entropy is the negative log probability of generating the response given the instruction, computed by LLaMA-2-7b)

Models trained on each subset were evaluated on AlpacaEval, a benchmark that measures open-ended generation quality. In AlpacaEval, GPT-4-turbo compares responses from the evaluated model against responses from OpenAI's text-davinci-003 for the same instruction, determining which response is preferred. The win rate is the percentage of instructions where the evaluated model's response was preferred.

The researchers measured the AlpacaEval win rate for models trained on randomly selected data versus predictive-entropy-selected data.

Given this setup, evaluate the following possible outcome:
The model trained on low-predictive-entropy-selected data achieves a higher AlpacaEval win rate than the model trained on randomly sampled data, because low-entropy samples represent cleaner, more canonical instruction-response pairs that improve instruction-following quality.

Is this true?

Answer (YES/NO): YES